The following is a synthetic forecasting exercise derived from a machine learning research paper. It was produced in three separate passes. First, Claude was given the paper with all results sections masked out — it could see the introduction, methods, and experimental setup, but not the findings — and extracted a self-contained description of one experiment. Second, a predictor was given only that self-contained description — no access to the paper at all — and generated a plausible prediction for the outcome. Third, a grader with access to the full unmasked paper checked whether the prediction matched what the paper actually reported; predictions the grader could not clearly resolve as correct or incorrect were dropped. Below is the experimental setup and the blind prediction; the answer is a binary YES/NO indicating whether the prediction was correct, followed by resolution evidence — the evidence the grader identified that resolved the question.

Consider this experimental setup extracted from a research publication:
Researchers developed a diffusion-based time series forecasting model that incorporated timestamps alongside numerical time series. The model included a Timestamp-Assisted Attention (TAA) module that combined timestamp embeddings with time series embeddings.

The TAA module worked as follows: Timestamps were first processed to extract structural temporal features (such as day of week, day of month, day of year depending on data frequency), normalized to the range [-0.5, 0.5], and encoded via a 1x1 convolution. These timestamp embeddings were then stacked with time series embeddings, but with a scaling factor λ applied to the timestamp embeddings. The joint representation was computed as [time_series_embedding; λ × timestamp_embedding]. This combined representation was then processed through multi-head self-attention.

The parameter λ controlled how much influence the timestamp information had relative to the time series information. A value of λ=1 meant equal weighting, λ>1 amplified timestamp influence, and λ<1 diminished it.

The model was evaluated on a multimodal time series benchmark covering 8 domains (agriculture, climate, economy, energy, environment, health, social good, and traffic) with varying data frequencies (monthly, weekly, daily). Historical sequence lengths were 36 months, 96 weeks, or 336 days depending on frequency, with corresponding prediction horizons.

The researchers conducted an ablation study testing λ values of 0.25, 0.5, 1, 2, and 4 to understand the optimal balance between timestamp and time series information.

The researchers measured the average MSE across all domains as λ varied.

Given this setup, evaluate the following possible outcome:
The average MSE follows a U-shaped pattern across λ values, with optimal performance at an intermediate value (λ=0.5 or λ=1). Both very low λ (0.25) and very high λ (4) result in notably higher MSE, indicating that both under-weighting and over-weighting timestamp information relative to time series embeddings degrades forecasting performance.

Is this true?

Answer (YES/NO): NO